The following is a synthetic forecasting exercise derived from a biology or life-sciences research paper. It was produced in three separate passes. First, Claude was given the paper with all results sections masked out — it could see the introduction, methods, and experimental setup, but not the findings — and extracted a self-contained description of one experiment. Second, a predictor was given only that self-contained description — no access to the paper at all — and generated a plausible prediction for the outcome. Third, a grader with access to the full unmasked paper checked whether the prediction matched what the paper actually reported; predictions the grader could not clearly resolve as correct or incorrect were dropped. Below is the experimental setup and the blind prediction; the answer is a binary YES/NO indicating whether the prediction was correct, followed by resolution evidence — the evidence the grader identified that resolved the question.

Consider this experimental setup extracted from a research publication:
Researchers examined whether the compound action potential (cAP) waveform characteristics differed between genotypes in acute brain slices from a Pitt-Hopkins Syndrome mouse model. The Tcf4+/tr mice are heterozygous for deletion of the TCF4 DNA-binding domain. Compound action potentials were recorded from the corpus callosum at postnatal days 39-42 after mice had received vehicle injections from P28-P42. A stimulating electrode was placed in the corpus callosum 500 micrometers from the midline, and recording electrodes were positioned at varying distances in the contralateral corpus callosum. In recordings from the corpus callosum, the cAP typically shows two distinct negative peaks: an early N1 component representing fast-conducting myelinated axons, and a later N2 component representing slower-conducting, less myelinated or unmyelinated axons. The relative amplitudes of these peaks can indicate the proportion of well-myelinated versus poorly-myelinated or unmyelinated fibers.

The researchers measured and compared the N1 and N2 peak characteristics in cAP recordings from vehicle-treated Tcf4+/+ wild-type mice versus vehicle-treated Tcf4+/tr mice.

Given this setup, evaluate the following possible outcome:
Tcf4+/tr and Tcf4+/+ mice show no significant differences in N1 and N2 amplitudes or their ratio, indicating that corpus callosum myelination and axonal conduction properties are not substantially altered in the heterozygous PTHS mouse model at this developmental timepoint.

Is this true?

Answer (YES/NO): NO